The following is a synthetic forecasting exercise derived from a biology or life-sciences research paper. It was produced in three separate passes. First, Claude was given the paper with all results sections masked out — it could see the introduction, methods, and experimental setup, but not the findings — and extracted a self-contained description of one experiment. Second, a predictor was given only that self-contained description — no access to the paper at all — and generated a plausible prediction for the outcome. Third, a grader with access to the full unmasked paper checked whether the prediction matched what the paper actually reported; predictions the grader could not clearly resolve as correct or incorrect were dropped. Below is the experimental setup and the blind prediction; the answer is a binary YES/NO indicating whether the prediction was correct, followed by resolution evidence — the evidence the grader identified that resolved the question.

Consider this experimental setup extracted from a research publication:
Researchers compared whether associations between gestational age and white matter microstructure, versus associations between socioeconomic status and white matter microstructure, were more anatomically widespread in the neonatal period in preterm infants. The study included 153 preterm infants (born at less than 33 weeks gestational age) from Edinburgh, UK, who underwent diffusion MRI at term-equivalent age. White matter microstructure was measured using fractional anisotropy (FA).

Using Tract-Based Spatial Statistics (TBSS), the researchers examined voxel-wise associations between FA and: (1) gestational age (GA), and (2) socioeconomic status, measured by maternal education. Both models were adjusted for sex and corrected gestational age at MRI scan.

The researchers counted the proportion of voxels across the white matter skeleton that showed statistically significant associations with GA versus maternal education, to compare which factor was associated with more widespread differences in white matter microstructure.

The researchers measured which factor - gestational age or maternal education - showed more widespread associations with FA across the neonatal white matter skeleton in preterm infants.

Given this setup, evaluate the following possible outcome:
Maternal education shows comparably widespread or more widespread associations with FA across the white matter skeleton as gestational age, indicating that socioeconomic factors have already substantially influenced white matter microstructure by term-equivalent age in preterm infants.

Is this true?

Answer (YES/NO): YES